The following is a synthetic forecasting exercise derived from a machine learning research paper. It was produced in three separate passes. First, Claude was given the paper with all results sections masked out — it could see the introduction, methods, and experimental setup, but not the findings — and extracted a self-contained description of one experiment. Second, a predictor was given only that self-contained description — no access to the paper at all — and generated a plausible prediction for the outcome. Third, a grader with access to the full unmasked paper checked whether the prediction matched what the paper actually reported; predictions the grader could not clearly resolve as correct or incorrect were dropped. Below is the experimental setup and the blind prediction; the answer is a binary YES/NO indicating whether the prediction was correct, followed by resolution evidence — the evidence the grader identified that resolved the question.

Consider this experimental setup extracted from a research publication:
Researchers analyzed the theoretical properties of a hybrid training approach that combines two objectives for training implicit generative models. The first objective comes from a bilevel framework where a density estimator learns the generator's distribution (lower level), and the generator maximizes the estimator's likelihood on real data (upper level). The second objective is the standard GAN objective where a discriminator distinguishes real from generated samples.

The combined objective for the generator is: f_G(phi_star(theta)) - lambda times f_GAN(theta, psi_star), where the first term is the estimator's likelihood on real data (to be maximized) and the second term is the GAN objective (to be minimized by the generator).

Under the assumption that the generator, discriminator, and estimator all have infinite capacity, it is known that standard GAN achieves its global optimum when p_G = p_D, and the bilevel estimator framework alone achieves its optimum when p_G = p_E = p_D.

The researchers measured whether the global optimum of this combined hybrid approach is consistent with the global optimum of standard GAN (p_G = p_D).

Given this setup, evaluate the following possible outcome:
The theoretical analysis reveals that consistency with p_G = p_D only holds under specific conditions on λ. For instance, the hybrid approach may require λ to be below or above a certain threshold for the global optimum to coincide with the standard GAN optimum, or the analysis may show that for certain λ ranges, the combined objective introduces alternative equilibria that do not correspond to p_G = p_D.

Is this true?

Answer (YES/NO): NO